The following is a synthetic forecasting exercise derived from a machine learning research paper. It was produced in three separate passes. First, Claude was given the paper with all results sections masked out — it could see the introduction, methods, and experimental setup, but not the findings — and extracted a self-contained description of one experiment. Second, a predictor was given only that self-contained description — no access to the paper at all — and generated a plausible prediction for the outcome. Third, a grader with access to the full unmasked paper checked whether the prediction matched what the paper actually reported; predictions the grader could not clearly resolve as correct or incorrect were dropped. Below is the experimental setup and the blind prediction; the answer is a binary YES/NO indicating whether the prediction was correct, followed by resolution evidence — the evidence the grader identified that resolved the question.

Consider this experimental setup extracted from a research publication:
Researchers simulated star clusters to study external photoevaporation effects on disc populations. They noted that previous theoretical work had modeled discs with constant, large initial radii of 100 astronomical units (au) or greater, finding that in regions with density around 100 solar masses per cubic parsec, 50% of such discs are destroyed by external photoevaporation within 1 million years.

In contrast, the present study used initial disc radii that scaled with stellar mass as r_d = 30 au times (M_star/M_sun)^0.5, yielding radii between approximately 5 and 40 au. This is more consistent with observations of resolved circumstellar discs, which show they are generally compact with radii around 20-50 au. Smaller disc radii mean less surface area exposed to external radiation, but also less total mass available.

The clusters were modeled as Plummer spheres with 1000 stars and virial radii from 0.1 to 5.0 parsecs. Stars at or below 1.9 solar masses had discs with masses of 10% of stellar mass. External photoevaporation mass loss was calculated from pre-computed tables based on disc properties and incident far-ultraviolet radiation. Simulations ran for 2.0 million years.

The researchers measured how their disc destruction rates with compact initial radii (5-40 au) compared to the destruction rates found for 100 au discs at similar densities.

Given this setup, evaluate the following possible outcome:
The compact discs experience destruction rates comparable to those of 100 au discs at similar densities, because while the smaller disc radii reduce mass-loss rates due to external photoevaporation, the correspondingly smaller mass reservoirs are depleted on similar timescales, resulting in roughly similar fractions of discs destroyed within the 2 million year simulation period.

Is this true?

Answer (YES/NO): NO